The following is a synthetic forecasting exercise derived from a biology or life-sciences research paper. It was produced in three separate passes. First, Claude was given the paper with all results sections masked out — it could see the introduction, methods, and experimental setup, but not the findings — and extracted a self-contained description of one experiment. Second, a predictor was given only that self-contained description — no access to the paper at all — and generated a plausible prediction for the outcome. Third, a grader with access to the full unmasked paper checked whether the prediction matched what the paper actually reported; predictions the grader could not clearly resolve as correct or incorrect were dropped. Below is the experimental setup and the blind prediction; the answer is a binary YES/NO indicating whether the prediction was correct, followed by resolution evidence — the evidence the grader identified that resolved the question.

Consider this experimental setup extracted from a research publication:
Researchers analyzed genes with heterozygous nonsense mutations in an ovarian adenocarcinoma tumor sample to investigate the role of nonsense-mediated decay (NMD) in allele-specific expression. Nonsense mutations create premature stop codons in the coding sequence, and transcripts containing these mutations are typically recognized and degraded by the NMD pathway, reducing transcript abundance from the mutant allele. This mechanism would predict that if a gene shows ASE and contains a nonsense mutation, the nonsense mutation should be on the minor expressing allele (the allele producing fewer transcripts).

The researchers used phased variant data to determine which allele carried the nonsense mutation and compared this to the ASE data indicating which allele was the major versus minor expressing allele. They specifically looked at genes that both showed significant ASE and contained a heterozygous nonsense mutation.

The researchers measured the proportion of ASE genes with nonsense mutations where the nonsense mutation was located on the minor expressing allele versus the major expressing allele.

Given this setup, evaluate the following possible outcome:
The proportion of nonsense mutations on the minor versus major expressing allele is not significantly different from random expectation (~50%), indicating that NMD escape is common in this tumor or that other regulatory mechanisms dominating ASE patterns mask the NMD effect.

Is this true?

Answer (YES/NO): YES